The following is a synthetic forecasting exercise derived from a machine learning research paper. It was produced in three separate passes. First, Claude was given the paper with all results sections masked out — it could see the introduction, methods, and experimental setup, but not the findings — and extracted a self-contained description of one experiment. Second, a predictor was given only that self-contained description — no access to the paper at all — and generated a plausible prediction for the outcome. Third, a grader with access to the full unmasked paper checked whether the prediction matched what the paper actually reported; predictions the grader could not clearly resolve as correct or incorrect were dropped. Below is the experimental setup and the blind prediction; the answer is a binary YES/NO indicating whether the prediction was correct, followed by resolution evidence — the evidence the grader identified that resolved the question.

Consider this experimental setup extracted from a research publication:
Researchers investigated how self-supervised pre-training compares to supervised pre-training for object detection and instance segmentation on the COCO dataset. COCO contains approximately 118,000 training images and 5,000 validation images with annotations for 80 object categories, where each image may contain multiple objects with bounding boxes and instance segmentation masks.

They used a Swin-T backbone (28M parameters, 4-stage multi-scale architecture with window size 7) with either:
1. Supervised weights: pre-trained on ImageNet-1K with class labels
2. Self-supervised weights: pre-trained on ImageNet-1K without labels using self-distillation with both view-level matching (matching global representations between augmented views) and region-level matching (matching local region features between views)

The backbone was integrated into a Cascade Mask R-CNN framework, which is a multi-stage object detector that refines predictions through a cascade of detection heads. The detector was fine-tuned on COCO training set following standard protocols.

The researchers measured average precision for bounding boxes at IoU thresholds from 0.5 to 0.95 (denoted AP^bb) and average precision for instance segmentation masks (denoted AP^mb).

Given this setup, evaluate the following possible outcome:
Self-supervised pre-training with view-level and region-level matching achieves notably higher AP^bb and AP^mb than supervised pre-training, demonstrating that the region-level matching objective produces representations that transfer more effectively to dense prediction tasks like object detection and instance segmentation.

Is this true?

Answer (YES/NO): NO